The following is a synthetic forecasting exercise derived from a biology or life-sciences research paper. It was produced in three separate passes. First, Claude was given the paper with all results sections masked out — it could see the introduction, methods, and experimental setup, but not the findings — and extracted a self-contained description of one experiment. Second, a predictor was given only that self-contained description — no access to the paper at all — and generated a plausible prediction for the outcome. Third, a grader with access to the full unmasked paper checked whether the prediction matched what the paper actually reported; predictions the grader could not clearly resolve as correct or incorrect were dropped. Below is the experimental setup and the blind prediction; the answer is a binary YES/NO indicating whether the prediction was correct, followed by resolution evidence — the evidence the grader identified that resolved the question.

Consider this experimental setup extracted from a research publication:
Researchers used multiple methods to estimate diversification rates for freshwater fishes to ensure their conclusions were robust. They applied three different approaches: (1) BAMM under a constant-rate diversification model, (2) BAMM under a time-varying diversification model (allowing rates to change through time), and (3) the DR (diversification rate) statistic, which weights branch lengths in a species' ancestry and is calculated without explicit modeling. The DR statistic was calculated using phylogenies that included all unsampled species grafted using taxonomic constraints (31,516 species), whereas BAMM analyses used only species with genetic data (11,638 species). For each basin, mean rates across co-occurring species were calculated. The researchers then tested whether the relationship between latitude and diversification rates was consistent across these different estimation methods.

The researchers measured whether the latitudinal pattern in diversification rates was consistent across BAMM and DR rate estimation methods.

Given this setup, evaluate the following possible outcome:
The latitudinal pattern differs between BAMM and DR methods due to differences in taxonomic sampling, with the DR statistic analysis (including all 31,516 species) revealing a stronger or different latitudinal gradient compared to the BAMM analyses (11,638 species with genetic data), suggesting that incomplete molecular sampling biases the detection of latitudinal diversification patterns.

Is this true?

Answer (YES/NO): NO